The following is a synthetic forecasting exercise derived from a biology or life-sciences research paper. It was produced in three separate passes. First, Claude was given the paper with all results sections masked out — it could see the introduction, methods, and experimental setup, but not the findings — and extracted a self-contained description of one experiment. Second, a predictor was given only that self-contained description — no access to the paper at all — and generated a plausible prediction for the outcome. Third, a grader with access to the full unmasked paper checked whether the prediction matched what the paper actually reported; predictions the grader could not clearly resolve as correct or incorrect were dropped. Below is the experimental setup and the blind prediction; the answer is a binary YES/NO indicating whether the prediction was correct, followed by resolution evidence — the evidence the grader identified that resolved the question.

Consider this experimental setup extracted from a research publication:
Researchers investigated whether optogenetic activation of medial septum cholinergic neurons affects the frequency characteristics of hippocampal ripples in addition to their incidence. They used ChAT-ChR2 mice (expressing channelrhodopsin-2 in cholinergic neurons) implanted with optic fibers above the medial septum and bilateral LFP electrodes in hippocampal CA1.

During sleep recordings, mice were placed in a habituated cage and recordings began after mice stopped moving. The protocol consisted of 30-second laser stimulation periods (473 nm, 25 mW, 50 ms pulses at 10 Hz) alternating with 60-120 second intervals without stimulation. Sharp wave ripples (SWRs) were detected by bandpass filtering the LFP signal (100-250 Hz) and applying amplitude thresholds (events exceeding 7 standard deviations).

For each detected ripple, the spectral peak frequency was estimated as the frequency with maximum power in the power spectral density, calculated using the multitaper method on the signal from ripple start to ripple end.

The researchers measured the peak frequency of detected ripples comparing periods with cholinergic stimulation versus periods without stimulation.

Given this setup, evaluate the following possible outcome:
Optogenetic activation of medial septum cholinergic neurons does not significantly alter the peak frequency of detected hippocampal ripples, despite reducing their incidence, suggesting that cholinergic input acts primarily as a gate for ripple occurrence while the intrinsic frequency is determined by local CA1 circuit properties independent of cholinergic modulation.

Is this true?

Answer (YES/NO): YES